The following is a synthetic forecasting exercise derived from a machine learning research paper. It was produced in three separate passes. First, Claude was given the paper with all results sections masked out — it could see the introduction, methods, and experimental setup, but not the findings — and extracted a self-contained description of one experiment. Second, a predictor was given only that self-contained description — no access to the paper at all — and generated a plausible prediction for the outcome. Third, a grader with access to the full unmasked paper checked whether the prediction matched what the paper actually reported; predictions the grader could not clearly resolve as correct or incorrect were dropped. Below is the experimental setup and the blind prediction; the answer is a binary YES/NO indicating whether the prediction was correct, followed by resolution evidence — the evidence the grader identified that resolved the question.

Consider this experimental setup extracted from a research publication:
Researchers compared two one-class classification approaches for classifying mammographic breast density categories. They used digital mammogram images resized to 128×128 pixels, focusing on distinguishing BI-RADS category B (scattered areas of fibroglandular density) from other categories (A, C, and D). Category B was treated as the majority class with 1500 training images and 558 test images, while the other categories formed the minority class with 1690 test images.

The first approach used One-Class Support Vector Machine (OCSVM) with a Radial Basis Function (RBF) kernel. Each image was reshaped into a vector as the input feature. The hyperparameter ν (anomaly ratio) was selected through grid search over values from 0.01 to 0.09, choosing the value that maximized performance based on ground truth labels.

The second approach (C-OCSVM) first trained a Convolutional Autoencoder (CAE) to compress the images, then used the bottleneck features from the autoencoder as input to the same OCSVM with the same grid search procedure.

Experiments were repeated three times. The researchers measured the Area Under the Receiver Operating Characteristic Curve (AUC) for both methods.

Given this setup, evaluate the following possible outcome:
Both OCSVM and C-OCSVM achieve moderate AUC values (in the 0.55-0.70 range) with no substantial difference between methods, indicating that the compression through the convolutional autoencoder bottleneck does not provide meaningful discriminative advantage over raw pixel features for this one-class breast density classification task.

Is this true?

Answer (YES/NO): NO